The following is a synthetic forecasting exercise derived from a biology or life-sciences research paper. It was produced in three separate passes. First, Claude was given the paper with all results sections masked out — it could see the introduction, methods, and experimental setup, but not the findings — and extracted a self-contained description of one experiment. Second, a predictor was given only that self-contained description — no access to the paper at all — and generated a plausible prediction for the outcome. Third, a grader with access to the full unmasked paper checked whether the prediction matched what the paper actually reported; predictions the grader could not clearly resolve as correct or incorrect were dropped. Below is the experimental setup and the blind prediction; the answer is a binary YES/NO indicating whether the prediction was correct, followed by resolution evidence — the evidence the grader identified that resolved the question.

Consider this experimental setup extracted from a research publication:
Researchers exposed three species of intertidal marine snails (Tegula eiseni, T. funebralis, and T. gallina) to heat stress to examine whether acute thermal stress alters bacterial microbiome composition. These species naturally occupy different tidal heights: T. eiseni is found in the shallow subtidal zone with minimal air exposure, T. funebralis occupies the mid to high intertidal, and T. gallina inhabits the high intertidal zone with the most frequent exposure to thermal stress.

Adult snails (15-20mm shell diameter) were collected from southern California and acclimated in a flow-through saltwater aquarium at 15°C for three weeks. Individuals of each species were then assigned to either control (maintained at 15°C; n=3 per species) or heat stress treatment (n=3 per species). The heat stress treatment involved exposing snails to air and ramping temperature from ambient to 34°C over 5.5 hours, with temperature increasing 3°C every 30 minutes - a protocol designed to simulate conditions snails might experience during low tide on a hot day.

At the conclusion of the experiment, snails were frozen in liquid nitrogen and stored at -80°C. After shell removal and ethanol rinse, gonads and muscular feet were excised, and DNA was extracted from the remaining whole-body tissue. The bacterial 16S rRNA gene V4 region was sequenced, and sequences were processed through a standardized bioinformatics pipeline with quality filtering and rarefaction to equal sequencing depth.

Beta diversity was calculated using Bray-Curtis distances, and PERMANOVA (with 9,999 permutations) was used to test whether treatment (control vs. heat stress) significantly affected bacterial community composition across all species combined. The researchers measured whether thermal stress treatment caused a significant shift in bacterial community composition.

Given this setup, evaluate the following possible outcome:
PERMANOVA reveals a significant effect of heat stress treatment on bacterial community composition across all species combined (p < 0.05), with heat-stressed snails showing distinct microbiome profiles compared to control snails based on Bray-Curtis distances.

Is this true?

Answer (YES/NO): NO